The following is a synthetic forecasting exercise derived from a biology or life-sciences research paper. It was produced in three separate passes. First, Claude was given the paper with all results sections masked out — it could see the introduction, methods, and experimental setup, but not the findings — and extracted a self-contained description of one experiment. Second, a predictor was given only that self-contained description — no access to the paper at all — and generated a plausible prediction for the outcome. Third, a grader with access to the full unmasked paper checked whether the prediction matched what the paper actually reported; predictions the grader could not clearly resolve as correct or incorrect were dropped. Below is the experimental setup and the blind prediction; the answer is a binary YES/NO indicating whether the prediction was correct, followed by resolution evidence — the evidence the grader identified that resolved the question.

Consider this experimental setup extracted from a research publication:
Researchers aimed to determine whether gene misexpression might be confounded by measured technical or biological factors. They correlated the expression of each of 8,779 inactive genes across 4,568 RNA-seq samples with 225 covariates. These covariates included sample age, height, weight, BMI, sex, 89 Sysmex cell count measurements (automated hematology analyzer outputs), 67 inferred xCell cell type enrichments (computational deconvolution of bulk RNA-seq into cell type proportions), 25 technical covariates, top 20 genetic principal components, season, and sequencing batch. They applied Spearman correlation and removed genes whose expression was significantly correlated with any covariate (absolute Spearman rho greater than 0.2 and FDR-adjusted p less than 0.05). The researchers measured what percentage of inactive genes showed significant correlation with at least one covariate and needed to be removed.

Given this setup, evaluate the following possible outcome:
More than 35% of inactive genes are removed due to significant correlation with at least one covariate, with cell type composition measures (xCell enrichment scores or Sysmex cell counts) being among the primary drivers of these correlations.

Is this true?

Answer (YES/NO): NO